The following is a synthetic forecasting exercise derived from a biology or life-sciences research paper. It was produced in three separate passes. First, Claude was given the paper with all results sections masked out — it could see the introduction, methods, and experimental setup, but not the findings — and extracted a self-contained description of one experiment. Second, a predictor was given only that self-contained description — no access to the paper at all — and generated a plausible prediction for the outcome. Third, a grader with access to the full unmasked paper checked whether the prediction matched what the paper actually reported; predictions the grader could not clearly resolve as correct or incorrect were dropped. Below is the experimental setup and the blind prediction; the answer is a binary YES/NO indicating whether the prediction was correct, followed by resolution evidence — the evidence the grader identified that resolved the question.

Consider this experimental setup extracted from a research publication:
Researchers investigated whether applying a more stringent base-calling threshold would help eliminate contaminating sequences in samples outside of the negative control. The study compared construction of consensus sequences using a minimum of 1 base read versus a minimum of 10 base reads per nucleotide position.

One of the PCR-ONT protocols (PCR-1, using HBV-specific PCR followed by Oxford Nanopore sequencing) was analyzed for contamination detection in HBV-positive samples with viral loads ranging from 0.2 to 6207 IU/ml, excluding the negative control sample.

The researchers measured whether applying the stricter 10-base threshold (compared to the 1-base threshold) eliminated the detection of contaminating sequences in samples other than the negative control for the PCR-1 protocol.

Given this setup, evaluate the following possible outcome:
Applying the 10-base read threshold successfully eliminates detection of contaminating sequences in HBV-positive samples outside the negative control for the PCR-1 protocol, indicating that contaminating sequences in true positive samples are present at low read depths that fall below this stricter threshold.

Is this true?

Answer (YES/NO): YES